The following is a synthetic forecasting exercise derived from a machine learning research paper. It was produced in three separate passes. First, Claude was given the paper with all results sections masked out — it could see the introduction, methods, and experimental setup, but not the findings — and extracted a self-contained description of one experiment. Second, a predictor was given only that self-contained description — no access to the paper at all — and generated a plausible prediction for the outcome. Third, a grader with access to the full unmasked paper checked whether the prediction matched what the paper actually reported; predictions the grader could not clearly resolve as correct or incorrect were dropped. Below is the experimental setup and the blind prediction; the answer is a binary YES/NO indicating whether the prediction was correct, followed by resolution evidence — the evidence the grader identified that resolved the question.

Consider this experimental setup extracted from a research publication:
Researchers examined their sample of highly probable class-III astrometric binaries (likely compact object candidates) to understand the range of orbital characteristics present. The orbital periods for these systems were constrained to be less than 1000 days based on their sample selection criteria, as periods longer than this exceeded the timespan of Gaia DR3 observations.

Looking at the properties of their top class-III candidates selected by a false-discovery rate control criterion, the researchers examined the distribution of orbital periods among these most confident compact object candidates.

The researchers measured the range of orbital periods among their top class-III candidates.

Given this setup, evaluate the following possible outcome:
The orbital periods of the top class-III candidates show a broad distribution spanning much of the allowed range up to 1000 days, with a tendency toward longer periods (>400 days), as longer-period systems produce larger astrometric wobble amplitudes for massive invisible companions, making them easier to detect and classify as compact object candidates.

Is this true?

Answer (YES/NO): NO